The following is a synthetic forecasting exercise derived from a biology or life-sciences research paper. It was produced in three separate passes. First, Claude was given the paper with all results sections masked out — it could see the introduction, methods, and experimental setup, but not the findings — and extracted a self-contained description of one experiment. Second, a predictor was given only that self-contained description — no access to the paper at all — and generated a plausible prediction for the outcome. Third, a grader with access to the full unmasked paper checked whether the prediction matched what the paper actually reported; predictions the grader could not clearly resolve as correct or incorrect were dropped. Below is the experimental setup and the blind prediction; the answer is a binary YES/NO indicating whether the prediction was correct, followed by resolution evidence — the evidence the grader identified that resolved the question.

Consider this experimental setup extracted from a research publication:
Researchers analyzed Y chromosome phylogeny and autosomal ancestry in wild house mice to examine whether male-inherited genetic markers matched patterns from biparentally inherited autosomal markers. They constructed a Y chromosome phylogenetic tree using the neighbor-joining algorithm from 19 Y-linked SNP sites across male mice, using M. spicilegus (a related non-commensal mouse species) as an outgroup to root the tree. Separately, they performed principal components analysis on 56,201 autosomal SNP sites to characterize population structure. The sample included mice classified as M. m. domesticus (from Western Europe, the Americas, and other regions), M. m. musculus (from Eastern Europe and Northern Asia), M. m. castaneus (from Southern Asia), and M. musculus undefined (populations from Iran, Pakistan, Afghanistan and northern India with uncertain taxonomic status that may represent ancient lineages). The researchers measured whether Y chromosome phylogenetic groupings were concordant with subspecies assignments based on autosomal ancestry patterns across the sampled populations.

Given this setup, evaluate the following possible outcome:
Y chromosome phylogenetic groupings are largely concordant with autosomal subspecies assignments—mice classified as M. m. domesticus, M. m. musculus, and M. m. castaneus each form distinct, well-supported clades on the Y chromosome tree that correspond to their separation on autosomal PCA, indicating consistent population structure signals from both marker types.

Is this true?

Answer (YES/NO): NO